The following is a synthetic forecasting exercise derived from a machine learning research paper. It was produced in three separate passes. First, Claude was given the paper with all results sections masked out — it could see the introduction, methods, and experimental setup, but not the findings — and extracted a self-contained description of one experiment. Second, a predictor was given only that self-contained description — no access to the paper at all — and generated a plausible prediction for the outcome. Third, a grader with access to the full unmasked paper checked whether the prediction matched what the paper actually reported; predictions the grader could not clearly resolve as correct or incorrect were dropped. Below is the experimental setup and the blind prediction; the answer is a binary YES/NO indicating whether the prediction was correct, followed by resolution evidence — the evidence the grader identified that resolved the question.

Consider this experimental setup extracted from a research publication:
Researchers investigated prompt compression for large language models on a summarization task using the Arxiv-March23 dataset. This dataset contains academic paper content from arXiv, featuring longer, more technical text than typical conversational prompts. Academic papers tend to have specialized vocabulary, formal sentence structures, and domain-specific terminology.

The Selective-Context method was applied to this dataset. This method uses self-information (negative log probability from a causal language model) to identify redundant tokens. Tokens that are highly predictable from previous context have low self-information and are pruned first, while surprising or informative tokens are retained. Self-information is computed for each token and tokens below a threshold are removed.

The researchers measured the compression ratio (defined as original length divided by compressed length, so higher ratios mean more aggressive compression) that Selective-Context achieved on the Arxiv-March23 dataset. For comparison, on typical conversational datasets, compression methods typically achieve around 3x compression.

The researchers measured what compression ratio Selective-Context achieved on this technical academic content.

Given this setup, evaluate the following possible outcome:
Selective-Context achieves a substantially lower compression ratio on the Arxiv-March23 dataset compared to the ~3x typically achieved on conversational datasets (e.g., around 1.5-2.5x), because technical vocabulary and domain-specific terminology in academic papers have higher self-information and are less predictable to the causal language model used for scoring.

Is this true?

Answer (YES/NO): NO